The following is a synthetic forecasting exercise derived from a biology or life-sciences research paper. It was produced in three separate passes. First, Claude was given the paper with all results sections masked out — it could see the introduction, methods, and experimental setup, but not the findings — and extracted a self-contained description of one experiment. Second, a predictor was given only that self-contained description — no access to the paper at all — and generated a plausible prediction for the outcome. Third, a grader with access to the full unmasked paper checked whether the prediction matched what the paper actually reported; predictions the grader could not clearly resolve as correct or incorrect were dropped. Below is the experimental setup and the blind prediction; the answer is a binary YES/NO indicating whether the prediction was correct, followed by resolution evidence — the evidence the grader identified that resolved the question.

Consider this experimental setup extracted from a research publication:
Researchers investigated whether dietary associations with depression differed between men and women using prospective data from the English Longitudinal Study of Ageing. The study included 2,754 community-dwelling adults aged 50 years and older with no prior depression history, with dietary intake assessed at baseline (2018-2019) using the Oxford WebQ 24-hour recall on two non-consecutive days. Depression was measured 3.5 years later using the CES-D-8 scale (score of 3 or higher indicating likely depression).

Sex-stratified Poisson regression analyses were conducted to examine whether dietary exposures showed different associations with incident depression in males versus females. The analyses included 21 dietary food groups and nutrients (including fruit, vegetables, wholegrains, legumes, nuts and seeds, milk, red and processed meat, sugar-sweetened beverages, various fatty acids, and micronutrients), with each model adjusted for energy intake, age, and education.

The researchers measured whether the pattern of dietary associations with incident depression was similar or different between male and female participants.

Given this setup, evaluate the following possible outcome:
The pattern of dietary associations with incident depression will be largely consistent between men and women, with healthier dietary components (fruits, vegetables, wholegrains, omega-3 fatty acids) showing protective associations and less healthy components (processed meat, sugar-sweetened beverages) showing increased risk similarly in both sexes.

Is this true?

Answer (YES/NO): NO